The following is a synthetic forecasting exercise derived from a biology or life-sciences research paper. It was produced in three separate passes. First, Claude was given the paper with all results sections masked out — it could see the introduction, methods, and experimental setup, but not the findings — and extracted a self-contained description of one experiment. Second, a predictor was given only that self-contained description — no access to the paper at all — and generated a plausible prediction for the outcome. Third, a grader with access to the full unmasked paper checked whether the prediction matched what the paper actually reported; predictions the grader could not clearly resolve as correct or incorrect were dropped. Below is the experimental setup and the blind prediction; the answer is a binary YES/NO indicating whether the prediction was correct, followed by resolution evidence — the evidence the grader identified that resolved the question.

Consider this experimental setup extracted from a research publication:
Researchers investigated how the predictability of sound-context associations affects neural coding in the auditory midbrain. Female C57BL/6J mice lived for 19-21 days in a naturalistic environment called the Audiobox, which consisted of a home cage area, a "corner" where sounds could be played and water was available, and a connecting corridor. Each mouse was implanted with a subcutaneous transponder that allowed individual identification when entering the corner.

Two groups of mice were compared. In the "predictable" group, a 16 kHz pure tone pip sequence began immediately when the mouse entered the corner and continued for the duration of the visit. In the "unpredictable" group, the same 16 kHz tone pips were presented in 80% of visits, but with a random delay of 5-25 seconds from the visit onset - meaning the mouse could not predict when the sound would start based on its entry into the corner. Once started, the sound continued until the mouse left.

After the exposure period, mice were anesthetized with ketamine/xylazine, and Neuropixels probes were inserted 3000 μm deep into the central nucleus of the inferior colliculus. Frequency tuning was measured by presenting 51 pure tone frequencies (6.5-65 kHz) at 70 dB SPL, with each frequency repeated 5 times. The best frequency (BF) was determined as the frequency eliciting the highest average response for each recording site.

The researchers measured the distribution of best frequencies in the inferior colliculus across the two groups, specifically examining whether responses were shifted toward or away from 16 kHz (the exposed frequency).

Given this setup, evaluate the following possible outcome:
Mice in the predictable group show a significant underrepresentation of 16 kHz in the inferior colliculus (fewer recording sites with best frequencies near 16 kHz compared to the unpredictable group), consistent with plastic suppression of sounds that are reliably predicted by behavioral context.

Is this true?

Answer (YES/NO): NO